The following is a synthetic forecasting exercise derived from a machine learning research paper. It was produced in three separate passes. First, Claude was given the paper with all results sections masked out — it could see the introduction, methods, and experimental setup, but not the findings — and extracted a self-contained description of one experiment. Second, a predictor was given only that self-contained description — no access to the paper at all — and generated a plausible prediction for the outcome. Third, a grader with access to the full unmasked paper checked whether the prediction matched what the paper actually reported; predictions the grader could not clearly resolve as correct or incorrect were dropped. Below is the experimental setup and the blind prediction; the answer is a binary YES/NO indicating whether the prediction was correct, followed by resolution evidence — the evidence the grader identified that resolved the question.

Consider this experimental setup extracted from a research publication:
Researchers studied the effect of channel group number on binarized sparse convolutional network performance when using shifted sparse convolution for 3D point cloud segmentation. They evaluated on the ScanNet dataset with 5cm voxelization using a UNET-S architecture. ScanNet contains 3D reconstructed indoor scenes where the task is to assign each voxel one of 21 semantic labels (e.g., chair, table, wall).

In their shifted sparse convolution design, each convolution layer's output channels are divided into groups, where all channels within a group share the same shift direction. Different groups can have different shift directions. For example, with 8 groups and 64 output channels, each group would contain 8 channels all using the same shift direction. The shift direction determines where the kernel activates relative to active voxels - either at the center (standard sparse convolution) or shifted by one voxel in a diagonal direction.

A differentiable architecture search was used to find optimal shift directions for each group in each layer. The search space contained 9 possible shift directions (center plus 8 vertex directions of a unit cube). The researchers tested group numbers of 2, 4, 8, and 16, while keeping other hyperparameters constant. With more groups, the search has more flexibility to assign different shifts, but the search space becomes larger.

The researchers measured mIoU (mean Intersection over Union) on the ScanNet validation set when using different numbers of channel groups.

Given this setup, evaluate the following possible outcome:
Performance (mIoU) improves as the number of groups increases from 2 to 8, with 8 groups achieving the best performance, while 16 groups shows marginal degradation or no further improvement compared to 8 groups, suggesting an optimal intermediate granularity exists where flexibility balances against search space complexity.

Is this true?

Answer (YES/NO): YES